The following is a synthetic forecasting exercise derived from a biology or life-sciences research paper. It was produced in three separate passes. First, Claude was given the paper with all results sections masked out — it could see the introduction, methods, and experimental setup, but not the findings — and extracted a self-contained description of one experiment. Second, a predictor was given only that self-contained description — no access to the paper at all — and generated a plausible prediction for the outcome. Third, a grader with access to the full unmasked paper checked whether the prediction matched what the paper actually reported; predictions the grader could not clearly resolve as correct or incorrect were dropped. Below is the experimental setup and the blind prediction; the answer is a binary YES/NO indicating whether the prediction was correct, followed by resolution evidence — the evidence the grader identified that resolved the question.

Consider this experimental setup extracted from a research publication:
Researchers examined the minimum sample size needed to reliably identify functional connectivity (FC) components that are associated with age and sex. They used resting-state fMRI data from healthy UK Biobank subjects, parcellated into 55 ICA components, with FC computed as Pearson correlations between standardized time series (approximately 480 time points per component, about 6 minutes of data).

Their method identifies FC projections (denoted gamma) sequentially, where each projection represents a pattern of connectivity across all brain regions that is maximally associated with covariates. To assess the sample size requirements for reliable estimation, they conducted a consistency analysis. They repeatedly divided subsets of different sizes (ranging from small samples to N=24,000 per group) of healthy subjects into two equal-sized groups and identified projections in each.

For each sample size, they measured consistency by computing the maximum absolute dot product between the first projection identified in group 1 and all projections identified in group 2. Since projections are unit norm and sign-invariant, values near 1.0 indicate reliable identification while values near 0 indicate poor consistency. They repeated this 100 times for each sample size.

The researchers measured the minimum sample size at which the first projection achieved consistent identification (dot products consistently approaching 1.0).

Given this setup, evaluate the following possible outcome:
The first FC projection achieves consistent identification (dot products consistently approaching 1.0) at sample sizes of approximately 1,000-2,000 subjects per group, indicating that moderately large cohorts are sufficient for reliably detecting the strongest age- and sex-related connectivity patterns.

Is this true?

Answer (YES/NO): YES